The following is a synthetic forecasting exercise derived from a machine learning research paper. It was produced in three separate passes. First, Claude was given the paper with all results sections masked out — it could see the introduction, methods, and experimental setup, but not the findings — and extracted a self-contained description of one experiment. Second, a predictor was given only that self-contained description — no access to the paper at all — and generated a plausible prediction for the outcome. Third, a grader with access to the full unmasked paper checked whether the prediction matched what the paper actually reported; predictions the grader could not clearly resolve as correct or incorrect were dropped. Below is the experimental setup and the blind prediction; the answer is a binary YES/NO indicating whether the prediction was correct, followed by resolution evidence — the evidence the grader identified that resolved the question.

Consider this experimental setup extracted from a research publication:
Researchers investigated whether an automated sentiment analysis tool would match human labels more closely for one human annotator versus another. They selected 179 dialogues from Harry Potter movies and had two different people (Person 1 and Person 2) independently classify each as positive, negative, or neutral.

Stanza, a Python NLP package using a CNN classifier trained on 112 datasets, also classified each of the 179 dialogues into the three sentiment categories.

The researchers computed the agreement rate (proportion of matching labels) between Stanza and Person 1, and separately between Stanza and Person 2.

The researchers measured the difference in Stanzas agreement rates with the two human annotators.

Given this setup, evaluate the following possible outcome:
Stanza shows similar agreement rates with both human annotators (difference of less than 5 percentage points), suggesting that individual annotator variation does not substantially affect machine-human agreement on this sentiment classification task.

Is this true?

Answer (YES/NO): NO